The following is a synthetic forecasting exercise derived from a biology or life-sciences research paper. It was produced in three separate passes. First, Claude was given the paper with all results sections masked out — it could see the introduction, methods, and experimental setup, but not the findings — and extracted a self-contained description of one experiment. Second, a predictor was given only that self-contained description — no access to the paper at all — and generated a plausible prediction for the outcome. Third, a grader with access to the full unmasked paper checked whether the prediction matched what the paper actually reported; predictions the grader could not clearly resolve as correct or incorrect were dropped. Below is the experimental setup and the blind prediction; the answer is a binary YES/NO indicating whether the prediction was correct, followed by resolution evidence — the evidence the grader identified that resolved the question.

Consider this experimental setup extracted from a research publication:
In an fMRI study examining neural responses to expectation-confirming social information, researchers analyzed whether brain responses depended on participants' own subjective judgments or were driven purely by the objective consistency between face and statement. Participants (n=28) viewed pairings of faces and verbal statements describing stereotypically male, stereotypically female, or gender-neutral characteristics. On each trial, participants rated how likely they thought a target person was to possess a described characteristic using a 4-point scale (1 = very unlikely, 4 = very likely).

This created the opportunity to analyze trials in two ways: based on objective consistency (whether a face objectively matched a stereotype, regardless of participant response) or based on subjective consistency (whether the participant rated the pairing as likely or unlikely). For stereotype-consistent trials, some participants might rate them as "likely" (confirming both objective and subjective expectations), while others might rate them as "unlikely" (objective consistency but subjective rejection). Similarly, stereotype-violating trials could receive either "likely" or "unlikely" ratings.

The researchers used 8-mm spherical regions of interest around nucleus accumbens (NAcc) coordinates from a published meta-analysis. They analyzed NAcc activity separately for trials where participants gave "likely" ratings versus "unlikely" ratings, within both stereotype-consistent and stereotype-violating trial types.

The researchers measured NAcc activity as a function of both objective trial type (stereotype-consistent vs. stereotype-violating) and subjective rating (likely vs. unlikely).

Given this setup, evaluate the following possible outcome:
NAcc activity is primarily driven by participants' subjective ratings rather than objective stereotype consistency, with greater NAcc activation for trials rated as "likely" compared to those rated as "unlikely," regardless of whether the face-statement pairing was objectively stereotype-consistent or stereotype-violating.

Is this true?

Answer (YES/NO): NO